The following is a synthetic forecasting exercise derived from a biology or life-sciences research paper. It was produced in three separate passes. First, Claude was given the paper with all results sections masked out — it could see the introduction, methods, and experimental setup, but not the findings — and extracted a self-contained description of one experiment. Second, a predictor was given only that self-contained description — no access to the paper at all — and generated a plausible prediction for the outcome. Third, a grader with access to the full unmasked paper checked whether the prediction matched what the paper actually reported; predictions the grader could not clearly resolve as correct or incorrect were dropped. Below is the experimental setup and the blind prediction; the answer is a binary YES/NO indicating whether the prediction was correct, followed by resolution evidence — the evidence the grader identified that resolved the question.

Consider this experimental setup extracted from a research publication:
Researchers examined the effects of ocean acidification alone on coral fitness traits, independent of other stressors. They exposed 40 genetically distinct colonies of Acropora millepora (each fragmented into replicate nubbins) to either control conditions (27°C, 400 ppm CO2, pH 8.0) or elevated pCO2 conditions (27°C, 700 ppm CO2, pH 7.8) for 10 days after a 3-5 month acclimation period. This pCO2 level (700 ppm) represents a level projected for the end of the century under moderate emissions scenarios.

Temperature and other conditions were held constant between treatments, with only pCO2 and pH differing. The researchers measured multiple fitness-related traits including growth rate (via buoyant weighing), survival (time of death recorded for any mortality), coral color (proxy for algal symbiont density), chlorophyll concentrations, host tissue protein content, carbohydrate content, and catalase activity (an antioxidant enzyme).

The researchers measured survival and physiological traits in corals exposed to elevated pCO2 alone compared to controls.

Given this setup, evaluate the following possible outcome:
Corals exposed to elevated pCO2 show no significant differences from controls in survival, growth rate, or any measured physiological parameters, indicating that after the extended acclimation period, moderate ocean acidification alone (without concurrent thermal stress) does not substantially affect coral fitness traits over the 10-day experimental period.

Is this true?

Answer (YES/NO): NO